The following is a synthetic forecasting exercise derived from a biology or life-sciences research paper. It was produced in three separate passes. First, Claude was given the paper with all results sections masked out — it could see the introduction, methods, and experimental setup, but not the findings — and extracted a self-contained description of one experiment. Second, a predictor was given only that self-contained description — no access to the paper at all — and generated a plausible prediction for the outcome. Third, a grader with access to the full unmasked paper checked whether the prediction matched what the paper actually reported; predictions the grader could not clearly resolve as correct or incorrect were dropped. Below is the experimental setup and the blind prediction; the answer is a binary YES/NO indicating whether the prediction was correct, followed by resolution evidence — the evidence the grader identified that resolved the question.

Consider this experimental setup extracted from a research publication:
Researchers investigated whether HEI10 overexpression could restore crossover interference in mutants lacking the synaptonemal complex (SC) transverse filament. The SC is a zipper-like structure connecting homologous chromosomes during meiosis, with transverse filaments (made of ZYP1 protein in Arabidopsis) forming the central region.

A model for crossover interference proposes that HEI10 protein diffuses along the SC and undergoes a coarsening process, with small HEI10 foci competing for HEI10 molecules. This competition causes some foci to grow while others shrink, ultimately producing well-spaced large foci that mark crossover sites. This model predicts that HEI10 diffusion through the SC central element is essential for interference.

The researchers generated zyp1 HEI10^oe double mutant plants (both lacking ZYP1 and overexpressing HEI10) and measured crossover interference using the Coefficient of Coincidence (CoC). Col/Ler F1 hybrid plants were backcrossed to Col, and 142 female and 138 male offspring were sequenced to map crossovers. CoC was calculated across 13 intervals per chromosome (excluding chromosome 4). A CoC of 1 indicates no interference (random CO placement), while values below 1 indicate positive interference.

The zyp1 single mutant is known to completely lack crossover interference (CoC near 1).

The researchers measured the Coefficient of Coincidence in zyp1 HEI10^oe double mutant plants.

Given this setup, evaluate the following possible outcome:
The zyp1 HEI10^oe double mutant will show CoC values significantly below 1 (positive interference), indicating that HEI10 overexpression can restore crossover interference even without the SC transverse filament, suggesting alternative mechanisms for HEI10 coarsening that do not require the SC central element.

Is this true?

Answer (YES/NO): NO